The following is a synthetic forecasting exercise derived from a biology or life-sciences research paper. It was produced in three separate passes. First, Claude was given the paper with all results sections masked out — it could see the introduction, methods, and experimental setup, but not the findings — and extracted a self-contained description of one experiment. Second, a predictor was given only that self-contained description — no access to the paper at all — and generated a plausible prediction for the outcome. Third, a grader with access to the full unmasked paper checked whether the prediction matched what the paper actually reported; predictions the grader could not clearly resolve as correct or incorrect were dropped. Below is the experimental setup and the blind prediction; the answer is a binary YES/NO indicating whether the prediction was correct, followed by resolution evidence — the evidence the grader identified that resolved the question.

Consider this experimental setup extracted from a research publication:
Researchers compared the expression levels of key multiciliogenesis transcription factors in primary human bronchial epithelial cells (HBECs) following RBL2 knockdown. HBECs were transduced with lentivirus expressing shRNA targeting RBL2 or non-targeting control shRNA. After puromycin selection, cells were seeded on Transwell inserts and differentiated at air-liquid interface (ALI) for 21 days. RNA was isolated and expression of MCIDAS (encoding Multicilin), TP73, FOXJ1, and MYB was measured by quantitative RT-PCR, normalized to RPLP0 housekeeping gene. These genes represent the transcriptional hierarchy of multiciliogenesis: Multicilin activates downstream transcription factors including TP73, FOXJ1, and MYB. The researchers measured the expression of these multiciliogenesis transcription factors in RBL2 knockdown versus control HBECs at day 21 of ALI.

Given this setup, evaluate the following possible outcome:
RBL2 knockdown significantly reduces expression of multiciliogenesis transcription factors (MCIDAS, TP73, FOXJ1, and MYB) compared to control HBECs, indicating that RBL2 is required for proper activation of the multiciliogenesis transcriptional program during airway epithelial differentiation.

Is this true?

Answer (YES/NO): NO